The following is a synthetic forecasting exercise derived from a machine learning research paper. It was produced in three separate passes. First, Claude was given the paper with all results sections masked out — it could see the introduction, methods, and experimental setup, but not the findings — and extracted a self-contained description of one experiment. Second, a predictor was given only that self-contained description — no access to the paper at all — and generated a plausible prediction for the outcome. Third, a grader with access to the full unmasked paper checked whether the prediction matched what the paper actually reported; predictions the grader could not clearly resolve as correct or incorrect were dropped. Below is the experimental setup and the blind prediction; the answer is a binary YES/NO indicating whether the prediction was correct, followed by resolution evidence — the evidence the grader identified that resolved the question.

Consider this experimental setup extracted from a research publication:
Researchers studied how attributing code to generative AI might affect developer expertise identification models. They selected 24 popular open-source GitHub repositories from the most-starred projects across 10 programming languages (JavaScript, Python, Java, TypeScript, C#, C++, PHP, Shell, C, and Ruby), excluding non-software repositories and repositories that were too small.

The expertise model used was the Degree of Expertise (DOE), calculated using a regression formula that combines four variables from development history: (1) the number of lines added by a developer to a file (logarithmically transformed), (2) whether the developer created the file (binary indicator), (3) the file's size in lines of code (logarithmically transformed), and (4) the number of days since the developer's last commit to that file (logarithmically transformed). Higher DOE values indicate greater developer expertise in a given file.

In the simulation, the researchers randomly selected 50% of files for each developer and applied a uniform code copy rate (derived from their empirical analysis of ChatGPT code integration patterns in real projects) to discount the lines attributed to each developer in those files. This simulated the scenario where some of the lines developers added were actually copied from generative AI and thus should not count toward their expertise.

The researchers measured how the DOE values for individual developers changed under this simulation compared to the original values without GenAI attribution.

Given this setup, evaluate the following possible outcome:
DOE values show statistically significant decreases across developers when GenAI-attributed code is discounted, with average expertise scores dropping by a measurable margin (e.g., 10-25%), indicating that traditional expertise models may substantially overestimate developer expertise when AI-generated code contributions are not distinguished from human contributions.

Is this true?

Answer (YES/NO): NO